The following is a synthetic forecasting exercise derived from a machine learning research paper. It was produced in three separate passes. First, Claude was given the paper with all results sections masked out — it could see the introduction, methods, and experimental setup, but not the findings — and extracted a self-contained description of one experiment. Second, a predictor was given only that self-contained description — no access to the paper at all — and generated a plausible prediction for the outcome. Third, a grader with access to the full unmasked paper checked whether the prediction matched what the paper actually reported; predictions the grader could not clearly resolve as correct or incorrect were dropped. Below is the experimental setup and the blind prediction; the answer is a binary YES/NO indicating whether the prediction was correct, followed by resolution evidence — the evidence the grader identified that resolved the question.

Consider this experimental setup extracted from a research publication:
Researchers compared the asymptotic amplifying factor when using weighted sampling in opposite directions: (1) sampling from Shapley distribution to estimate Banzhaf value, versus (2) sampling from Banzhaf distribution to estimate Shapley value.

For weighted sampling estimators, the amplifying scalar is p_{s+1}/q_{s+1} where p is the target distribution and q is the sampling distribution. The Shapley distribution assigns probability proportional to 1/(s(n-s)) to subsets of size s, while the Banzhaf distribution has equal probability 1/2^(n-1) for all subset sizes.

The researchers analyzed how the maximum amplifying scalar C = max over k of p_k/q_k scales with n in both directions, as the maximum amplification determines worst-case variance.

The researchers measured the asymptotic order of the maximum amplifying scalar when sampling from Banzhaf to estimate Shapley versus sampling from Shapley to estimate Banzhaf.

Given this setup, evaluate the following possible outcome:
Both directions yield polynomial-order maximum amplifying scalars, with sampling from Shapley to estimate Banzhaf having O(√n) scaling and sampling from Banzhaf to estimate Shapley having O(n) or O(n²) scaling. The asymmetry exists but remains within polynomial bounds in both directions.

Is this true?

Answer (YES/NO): NO